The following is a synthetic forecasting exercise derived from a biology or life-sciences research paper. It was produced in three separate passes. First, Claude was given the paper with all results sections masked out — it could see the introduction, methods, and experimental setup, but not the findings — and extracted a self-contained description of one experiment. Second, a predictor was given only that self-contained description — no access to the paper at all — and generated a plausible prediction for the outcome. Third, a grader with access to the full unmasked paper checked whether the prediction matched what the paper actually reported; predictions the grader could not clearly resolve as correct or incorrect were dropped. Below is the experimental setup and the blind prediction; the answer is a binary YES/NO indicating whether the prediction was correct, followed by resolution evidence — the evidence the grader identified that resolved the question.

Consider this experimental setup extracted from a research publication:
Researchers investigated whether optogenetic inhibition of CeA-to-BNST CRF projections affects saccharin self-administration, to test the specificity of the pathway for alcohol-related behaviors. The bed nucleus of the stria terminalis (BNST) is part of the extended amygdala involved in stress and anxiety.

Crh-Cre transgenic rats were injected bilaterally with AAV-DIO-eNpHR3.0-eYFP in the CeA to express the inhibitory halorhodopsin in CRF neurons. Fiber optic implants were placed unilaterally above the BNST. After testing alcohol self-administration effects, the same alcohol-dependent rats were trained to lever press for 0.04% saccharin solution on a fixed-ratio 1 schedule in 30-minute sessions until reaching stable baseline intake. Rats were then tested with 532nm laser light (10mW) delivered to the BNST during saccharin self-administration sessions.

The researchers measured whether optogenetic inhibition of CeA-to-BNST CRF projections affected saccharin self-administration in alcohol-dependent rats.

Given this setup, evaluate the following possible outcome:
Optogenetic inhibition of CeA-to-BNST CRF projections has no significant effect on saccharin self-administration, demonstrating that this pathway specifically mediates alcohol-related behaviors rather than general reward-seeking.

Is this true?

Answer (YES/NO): YES